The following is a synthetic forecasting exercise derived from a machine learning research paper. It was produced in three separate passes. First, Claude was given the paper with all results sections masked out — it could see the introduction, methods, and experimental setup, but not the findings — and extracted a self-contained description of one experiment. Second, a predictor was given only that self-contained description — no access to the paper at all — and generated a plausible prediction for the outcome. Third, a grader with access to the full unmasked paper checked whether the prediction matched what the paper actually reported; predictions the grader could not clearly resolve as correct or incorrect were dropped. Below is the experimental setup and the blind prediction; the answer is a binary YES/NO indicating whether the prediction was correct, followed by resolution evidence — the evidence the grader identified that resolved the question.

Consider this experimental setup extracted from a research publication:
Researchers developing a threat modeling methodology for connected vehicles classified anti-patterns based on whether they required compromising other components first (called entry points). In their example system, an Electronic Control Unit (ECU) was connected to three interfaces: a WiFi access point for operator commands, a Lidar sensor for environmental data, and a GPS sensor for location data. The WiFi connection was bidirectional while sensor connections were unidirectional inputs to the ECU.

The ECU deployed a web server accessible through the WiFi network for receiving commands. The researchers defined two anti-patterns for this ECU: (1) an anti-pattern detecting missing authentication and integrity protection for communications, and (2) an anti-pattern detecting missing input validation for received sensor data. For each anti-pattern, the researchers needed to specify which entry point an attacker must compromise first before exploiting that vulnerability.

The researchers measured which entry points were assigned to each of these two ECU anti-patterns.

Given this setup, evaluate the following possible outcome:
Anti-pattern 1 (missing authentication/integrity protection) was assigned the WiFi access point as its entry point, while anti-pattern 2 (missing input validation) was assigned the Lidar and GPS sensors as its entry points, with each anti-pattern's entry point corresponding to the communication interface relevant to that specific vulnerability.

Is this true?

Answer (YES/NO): YES